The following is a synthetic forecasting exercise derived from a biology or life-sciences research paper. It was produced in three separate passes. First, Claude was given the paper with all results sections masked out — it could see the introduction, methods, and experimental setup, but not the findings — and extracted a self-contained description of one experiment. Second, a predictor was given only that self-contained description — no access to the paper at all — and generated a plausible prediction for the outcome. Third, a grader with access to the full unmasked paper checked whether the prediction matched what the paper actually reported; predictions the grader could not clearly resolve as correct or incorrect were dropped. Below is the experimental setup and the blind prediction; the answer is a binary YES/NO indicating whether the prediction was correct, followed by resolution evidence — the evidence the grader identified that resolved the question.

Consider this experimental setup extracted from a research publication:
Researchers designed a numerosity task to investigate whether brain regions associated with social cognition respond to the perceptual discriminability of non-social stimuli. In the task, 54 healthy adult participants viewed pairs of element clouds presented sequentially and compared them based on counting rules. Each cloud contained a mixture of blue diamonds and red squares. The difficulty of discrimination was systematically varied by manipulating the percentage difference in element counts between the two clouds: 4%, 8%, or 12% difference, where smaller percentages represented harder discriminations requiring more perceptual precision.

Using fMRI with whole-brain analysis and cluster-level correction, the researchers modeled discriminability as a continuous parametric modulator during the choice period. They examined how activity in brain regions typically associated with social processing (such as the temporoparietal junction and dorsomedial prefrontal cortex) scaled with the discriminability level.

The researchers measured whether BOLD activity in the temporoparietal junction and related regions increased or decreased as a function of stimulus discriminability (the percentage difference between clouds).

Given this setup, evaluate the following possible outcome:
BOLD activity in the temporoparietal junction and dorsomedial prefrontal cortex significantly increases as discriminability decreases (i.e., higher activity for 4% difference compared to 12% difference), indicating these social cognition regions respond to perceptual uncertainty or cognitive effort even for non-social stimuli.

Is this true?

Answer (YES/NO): NO